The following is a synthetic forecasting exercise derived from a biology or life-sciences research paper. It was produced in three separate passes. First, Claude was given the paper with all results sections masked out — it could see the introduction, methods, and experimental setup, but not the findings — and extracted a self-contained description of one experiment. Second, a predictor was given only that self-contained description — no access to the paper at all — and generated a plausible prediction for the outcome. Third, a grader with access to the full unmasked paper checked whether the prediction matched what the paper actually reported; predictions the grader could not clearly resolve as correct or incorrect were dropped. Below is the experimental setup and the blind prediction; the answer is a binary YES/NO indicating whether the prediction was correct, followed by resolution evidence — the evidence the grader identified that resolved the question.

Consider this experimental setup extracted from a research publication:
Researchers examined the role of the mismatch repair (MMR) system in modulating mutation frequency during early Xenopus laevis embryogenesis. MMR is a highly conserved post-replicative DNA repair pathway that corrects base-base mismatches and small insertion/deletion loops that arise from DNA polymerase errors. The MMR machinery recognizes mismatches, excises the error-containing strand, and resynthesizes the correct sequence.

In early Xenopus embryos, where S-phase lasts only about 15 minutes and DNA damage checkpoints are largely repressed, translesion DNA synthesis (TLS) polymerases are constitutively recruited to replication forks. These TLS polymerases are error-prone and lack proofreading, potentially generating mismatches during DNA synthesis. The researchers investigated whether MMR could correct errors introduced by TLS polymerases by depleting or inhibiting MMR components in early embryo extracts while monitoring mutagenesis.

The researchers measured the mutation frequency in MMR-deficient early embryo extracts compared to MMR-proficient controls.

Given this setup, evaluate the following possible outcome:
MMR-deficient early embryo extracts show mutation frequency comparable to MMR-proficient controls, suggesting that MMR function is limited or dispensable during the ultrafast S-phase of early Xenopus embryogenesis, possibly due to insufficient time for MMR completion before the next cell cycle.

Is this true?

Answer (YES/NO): NO